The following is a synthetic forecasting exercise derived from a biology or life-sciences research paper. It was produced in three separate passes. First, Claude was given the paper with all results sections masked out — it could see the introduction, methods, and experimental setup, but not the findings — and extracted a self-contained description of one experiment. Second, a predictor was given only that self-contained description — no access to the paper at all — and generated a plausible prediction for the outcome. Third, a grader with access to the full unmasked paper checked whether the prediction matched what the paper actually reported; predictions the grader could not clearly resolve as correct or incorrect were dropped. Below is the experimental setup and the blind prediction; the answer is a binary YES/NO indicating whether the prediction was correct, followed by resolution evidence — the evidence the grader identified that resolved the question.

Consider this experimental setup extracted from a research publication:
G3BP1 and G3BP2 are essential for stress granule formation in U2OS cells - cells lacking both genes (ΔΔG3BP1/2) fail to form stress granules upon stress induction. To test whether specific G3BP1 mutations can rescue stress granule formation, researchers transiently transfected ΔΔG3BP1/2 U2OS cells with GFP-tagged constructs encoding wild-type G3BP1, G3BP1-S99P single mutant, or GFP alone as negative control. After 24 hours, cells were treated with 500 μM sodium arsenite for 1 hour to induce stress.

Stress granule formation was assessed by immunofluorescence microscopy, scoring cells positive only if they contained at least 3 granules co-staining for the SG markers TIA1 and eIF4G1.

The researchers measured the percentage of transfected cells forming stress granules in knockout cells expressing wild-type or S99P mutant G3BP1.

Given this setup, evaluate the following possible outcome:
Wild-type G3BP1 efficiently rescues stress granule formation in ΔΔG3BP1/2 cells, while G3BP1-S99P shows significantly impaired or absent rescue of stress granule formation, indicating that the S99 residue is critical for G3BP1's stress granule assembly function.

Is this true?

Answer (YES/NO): YES